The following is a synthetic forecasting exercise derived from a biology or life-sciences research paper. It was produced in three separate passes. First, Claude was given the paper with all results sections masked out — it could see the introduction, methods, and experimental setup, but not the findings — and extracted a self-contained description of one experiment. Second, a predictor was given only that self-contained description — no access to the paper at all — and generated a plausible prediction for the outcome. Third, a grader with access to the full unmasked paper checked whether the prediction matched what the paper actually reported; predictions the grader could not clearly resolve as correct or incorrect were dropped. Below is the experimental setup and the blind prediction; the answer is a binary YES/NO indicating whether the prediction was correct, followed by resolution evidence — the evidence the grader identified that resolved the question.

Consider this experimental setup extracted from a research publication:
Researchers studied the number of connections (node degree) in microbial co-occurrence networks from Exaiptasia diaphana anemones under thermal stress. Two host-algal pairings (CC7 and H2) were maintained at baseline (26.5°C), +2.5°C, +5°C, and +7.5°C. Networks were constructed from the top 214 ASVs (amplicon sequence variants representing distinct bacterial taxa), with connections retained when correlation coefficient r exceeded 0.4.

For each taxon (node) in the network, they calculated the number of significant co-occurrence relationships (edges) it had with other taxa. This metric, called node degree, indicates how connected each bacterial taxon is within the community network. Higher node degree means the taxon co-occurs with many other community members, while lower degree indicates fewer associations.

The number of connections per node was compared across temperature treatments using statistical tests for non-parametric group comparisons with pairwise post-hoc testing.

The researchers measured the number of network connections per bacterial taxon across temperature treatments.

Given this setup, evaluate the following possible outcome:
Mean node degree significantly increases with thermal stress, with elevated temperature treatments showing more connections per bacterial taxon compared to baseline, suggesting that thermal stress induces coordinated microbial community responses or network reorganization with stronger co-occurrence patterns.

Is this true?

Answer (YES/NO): NO